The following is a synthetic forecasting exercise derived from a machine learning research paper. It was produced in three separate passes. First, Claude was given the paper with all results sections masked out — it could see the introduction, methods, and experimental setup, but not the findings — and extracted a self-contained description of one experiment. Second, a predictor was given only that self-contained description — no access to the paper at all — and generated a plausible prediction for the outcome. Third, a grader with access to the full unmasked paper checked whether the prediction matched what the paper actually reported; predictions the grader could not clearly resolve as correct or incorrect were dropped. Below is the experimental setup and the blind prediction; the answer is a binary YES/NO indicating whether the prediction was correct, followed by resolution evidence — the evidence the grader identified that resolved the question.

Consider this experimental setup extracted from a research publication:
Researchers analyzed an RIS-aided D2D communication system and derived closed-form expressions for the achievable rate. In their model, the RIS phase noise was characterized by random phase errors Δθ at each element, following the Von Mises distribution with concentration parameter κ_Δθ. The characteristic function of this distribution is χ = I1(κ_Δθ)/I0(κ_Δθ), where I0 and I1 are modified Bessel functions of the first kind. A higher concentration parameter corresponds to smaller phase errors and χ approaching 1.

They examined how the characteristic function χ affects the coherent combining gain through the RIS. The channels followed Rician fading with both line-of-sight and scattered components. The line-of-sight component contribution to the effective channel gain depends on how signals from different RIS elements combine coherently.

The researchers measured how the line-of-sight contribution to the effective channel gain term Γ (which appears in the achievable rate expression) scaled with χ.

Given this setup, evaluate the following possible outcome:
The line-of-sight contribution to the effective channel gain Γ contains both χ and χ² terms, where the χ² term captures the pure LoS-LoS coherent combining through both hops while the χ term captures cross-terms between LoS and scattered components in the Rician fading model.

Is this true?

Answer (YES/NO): NO